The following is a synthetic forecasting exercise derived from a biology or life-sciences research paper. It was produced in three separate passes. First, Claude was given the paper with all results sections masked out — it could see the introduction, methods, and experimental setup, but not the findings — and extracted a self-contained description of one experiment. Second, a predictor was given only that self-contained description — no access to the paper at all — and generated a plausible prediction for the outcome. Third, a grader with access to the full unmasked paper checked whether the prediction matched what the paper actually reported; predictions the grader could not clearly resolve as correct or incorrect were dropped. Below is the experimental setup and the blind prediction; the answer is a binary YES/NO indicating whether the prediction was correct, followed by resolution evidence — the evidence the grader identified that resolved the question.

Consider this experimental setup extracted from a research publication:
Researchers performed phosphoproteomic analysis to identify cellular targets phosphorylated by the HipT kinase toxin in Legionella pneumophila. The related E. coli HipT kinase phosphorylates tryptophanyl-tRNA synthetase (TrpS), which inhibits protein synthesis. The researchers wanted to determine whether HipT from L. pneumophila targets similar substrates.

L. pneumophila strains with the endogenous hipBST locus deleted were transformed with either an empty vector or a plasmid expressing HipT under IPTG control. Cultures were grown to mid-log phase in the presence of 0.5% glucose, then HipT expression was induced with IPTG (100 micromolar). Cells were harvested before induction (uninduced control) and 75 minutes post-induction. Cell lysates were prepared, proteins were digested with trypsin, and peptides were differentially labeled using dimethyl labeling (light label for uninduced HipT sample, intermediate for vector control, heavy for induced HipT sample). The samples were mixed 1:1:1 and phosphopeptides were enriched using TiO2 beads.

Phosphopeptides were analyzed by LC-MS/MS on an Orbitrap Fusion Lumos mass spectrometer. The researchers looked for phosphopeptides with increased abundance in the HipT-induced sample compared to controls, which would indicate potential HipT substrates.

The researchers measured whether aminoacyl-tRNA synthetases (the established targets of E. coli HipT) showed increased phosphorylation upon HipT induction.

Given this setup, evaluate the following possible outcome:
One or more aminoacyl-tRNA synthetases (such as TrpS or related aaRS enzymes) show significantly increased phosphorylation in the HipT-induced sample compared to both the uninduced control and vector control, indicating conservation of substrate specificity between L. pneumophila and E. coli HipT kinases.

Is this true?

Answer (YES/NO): NO